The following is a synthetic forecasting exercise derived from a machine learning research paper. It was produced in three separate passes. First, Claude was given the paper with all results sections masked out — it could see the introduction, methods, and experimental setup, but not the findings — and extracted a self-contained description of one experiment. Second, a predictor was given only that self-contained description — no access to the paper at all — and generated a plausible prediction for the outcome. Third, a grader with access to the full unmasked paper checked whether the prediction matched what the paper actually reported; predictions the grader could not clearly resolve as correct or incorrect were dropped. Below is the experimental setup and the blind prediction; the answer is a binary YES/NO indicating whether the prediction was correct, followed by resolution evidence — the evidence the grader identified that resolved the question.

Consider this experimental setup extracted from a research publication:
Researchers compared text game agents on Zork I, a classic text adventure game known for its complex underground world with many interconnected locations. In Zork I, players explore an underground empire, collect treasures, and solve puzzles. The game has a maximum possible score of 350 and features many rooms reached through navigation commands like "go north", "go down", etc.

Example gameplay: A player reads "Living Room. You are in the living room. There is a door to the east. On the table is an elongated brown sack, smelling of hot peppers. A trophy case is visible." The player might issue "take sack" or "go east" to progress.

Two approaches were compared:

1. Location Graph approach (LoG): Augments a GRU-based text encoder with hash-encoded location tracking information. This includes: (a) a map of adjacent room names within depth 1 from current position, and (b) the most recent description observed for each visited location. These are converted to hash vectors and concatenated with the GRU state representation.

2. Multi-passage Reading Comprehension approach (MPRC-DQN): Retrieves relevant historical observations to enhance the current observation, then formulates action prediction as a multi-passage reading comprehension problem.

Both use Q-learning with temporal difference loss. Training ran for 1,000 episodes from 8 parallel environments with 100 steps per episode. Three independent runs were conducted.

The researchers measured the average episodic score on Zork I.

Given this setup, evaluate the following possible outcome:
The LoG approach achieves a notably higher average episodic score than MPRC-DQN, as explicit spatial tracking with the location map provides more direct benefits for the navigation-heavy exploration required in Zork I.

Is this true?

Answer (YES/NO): YES